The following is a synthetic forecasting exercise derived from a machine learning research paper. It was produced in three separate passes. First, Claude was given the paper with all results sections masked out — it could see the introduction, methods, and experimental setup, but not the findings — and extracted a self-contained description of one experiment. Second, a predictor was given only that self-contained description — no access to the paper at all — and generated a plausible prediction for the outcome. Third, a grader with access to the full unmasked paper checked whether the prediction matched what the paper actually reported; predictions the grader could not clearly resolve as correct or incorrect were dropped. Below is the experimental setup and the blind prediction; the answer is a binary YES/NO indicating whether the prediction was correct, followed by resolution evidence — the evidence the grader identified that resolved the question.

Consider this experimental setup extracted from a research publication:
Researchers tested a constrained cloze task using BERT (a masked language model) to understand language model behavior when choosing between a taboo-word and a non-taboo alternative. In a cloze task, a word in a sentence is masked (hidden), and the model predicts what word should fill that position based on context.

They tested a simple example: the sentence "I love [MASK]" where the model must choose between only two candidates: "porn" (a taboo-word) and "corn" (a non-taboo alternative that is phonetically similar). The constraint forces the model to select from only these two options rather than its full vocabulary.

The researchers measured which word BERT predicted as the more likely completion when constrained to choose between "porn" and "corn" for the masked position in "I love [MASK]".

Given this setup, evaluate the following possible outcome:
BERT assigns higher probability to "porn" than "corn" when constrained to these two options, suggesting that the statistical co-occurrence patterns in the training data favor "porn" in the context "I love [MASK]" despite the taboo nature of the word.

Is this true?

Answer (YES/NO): YES